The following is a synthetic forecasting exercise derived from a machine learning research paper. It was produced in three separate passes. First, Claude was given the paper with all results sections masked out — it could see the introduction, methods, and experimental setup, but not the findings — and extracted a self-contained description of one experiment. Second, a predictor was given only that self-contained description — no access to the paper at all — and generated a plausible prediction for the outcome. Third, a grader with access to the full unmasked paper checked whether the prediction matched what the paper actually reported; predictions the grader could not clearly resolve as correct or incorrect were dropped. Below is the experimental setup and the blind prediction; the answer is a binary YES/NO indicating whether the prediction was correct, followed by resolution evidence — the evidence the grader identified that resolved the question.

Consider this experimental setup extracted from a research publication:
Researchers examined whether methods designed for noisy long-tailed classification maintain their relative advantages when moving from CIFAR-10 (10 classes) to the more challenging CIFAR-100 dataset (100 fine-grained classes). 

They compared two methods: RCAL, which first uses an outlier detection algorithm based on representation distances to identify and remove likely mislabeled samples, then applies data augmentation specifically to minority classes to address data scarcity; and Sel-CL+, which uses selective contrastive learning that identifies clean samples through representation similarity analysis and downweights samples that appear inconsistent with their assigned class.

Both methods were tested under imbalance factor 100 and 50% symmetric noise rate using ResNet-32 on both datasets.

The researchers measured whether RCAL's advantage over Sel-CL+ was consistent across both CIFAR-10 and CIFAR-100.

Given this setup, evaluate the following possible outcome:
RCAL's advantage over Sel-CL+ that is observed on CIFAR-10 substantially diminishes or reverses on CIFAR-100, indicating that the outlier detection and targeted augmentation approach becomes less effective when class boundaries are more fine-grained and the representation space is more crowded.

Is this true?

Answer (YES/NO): YES